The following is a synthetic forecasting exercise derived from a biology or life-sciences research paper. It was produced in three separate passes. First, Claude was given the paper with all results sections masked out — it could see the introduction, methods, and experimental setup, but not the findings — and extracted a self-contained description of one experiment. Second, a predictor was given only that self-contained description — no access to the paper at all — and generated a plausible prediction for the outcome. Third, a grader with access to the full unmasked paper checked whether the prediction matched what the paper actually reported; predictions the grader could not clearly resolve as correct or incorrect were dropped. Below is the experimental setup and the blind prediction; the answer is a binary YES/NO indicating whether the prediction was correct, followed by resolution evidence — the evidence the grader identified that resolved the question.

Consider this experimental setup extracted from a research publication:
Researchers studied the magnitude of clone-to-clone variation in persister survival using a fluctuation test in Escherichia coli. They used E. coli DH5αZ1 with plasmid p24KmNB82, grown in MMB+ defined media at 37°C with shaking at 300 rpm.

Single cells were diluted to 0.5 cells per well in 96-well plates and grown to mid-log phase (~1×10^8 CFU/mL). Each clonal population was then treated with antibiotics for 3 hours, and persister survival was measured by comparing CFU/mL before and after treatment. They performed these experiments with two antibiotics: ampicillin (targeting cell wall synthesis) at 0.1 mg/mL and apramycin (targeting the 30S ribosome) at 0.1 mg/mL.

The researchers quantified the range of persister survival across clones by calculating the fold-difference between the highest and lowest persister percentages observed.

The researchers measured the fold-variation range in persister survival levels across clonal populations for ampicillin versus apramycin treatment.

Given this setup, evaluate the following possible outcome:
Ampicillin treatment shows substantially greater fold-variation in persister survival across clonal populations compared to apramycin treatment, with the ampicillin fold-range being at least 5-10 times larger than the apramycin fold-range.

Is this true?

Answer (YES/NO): NO